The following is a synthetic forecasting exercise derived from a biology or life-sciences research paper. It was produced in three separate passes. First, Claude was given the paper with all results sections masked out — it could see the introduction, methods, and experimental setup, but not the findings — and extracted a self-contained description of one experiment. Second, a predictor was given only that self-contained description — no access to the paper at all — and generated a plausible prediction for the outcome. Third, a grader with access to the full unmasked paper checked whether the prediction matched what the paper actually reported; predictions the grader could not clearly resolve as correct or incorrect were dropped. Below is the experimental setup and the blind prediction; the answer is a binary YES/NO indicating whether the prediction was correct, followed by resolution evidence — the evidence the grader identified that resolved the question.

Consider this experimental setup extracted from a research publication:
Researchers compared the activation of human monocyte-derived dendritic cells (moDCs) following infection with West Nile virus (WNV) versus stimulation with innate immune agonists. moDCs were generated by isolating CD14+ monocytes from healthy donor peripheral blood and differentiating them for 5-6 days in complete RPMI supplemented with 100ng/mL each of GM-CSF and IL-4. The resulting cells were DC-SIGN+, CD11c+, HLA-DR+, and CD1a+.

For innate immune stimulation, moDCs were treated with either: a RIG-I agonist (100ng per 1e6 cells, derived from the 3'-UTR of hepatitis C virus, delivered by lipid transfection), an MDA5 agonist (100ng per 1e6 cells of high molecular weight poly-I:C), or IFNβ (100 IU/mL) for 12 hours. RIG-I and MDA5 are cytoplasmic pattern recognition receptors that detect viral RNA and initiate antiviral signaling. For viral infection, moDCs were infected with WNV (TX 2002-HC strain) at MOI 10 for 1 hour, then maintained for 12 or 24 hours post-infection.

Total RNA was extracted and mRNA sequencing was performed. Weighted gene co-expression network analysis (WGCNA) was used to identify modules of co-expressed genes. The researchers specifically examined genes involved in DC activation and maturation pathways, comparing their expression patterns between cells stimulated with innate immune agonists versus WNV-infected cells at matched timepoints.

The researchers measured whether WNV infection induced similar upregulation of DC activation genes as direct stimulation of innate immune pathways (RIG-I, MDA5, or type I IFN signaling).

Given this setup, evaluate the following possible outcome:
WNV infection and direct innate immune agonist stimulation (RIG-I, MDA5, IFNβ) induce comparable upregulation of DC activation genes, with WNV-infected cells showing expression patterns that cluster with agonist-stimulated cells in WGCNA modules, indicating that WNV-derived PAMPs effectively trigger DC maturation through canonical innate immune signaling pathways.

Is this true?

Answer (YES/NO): NO